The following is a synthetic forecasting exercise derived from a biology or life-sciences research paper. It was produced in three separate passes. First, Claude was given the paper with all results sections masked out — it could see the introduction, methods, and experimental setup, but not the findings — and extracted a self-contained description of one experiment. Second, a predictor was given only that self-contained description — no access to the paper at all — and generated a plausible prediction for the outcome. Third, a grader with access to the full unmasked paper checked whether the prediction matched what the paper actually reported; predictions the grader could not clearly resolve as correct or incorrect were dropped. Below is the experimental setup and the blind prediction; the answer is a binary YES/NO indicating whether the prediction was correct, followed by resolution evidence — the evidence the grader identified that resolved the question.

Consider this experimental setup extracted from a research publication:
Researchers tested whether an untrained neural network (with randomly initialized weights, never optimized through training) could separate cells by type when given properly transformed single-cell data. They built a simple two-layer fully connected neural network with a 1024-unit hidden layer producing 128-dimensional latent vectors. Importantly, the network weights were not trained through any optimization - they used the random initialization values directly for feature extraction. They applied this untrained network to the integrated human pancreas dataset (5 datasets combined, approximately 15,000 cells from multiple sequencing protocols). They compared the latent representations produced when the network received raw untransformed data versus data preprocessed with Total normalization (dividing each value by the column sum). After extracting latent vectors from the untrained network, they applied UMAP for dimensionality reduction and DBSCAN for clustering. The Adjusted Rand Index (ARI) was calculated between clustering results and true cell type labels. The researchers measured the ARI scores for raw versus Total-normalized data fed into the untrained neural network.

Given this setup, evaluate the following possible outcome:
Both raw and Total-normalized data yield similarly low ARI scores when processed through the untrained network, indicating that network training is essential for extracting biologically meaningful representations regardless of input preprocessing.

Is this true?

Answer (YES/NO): NO